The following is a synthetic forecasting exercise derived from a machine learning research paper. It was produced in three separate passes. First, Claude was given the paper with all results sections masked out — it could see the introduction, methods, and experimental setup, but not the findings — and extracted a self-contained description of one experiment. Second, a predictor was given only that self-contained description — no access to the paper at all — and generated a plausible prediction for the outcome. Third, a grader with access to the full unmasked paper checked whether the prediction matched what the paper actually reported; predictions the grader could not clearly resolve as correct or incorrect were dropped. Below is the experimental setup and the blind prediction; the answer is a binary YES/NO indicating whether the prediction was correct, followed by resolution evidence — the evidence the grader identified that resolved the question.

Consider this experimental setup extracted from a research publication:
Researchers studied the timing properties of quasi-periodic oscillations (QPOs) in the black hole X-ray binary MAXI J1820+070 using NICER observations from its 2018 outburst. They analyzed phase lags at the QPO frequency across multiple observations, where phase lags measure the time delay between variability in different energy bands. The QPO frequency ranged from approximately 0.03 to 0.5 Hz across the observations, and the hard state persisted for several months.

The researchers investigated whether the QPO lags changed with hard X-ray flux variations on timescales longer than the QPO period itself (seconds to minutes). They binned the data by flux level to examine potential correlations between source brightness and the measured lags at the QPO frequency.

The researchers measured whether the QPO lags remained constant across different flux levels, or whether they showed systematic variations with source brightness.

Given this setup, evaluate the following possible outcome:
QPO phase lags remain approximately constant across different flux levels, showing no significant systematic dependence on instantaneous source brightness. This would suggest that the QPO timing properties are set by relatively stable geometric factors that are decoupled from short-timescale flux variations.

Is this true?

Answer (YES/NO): NO